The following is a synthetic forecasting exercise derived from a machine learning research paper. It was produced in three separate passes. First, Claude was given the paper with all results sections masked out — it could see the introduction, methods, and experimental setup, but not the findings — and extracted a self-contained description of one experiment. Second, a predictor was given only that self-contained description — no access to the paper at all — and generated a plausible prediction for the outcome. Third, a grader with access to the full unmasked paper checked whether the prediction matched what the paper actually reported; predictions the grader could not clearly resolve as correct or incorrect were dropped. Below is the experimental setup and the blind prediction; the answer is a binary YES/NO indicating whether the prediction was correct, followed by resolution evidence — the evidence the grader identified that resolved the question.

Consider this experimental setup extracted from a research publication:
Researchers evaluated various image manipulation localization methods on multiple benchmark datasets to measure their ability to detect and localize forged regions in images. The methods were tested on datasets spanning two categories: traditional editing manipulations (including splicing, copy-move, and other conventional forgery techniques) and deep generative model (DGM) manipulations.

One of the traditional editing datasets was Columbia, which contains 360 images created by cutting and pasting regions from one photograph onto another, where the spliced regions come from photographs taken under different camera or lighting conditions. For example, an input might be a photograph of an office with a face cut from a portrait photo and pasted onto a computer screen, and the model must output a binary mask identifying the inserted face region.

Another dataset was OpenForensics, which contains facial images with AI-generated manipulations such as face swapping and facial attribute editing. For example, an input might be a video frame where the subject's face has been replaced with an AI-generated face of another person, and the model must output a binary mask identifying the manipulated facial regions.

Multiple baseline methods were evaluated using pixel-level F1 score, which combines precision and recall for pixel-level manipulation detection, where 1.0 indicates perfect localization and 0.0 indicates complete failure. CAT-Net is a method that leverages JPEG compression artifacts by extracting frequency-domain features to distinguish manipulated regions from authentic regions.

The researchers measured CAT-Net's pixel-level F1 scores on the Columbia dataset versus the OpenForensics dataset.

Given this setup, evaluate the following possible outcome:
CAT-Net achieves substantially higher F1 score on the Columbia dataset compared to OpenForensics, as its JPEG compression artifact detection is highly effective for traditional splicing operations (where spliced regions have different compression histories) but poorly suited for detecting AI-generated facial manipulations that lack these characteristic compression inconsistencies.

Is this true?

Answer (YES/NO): YES